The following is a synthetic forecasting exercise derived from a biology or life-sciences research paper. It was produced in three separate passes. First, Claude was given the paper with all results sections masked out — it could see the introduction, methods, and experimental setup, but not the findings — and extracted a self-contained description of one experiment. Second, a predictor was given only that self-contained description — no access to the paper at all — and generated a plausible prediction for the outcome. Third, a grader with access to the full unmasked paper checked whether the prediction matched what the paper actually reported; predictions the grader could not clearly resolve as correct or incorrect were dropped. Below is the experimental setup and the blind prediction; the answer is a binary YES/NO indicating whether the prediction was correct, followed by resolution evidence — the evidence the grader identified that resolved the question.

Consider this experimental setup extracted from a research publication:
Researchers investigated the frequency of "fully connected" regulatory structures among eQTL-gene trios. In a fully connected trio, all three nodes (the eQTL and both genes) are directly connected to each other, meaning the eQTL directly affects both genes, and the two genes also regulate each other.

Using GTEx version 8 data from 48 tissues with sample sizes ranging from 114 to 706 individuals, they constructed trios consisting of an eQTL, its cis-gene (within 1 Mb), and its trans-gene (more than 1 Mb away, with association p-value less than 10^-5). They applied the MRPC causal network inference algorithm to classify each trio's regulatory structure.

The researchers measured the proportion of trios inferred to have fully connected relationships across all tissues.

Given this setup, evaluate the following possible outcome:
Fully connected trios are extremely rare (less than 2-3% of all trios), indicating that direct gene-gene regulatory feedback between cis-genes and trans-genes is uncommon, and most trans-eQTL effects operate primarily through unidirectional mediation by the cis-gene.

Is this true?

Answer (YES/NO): NO